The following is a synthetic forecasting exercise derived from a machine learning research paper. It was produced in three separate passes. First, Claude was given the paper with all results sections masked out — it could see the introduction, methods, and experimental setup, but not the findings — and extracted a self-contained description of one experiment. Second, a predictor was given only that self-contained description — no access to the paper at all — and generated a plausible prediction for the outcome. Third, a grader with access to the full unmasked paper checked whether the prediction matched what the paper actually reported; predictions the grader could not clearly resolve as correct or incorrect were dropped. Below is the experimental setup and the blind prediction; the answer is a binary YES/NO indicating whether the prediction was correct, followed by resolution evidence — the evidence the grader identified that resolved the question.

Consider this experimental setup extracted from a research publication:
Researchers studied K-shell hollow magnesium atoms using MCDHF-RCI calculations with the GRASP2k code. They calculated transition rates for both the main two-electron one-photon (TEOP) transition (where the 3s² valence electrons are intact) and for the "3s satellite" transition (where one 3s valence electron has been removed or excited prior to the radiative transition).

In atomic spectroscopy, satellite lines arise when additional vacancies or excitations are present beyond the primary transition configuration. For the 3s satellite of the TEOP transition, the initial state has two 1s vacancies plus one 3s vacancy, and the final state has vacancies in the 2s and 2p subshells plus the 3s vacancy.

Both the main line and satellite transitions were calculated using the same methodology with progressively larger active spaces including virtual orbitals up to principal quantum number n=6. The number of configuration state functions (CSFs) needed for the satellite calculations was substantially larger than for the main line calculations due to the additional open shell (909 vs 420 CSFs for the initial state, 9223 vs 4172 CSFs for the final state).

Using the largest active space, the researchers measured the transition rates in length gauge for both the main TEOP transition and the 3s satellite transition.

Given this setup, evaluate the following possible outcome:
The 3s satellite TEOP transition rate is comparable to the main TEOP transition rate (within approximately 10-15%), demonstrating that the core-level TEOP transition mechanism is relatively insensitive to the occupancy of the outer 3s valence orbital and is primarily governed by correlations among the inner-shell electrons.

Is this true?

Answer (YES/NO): NO